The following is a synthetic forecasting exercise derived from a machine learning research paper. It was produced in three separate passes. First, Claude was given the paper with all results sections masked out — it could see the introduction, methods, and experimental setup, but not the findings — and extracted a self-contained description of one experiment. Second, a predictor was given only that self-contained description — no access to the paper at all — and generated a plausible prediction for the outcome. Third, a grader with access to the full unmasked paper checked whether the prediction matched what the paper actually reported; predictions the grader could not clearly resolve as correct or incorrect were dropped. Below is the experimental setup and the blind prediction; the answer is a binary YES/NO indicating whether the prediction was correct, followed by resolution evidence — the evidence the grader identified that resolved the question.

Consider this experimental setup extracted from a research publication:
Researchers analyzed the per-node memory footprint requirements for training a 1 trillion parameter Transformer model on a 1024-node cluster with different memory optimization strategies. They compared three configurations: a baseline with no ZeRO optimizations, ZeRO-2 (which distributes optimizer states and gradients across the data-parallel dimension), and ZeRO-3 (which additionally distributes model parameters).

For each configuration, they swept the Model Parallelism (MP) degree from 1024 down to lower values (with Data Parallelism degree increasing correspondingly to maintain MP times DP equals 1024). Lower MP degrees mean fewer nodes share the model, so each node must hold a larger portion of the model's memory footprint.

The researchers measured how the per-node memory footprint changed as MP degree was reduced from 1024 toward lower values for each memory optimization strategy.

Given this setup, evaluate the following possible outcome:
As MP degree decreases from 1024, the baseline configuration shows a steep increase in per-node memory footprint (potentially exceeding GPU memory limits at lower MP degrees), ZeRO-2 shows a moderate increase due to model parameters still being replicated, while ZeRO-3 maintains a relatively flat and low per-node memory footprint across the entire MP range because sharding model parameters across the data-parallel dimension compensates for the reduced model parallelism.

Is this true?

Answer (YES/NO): YES